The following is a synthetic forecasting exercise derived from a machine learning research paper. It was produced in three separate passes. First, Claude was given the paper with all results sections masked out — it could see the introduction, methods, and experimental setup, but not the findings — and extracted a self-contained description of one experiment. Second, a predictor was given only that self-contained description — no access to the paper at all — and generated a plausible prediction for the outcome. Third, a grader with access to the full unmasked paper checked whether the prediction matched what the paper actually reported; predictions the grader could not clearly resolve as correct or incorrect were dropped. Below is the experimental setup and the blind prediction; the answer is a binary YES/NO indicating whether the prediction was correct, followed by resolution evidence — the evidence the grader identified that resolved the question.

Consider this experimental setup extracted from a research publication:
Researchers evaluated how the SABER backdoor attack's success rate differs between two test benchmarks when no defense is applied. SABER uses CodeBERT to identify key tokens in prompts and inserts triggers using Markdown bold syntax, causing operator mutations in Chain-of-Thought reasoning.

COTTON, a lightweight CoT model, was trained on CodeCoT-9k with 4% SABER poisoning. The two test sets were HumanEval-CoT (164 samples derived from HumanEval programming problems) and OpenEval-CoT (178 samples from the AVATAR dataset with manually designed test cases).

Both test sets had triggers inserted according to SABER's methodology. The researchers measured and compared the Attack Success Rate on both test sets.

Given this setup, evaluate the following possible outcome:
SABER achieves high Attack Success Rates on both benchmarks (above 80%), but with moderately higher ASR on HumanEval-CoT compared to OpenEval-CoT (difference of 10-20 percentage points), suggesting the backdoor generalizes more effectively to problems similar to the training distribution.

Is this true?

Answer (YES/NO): NO